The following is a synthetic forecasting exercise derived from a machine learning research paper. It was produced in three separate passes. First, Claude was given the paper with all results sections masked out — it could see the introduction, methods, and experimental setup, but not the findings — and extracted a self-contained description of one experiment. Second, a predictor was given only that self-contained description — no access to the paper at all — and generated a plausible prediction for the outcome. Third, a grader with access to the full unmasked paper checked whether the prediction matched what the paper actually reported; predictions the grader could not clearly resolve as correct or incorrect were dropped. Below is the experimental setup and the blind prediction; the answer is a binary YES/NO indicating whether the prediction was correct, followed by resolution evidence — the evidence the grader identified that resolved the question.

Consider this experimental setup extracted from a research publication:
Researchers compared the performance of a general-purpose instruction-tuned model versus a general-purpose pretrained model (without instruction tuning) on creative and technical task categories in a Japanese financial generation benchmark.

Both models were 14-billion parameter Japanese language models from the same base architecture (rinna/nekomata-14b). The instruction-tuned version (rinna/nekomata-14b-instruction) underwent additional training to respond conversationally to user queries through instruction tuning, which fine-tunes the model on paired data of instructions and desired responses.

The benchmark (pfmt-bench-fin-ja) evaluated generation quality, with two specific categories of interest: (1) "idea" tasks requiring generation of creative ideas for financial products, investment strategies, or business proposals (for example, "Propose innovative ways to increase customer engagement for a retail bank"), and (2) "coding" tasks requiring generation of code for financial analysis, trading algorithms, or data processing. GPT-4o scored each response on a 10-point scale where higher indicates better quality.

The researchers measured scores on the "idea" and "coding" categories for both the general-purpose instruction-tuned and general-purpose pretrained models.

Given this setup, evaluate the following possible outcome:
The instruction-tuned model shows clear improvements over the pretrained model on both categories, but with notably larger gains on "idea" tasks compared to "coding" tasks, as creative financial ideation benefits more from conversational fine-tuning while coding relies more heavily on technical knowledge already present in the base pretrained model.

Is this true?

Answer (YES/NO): NO